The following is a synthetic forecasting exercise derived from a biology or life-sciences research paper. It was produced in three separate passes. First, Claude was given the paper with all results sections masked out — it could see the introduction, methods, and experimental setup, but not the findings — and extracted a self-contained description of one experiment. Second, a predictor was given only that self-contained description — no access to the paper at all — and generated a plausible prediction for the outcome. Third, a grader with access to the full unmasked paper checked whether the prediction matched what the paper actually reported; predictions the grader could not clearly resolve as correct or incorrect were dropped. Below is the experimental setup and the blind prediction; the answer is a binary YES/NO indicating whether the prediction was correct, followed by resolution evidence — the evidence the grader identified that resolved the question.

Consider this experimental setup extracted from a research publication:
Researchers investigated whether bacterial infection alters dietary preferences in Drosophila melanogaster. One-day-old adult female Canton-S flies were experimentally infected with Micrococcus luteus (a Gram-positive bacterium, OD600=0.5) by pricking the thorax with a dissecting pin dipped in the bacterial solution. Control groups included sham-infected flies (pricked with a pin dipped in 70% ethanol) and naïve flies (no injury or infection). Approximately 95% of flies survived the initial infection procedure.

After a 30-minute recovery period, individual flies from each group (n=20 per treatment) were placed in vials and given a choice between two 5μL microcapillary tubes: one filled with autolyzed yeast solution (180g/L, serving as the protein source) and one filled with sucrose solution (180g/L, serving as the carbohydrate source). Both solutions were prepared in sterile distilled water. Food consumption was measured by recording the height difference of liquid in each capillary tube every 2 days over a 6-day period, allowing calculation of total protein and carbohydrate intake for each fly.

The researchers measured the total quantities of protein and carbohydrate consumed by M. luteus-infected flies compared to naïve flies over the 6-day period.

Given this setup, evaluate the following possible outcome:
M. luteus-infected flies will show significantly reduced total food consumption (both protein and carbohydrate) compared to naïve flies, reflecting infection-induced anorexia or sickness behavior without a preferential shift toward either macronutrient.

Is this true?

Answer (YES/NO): NO